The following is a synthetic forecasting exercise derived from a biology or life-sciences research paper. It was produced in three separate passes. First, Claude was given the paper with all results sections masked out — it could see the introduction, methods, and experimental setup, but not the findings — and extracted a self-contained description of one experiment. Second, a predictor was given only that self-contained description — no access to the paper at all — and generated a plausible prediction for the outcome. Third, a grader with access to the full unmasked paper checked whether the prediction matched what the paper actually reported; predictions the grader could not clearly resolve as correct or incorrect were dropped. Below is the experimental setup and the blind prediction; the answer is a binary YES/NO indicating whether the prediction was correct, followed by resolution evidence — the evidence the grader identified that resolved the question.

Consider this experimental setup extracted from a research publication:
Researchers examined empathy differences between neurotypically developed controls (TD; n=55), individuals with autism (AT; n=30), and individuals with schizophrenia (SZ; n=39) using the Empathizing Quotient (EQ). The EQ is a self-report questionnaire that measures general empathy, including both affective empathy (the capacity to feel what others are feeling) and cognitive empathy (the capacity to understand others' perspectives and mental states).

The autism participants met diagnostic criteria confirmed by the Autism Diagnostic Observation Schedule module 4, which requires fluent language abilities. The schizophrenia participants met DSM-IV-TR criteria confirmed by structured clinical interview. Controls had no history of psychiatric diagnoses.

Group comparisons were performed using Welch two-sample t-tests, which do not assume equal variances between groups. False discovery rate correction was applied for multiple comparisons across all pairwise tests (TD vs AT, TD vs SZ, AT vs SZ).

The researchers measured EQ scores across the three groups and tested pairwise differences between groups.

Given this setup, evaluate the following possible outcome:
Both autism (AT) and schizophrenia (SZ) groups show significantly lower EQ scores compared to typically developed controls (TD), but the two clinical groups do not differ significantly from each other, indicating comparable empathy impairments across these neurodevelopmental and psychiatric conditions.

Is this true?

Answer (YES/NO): NO